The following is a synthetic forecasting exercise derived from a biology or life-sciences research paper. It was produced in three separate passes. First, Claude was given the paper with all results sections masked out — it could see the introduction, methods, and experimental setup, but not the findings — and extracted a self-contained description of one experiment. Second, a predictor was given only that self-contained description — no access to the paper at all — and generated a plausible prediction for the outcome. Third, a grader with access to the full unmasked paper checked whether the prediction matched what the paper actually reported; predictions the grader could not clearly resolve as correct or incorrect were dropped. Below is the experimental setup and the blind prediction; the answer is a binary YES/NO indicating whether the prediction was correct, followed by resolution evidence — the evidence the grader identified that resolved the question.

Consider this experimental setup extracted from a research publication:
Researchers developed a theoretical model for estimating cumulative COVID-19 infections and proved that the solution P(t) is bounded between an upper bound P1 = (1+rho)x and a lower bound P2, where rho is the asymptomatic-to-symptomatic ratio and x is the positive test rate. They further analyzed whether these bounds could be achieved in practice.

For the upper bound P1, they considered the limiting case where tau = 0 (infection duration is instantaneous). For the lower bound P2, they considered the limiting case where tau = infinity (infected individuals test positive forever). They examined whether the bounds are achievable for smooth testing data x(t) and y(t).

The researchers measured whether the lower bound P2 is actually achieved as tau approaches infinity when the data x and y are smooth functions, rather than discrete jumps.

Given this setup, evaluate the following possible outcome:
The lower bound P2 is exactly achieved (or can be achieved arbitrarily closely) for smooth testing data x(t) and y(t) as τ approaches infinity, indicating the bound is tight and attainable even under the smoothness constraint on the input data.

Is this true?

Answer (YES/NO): NO